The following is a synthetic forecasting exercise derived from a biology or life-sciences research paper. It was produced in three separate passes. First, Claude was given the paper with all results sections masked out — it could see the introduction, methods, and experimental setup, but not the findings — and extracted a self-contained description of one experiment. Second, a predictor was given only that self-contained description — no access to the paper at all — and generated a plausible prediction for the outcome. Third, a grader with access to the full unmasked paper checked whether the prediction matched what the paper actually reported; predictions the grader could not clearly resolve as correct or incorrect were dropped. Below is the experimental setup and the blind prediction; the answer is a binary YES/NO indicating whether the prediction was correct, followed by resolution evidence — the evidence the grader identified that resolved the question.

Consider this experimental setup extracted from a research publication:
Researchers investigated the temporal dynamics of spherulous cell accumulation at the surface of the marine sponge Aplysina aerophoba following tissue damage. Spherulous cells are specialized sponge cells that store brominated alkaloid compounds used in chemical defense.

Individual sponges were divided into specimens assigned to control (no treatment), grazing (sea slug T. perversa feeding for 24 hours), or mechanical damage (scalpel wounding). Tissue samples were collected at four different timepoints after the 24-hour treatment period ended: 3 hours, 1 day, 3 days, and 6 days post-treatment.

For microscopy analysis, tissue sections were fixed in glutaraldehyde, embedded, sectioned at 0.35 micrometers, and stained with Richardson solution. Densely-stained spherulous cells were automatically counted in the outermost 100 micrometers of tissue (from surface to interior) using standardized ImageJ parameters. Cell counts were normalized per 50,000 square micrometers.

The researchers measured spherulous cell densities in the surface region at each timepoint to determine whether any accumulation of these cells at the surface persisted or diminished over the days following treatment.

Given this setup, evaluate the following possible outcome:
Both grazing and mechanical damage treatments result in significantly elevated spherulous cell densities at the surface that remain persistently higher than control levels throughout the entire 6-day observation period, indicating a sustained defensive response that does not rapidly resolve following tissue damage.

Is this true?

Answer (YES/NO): NO